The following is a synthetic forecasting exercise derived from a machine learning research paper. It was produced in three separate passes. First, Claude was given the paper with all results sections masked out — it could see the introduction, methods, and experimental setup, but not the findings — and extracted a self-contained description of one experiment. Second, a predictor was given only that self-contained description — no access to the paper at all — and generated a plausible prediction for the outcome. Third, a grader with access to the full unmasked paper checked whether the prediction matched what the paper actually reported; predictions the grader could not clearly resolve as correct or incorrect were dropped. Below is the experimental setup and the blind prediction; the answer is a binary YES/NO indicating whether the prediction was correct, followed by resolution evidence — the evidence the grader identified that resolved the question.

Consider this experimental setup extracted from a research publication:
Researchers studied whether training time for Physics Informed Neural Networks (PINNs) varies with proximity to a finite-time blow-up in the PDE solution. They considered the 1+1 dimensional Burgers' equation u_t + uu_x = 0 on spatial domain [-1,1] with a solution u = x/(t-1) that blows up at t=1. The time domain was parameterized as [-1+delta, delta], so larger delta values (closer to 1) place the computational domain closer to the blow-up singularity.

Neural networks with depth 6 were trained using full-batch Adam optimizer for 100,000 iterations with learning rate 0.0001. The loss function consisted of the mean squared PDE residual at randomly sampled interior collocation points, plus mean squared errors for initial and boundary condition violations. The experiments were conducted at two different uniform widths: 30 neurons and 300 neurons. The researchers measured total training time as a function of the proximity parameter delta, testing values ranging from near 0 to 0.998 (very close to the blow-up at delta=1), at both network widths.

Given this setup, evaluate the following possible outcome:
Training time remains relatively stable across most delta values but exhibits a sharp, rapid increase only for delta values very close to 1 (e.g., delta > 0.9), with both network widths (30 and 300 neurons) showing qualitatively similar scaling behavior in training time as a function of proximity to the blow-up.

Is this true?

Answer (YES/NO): NO